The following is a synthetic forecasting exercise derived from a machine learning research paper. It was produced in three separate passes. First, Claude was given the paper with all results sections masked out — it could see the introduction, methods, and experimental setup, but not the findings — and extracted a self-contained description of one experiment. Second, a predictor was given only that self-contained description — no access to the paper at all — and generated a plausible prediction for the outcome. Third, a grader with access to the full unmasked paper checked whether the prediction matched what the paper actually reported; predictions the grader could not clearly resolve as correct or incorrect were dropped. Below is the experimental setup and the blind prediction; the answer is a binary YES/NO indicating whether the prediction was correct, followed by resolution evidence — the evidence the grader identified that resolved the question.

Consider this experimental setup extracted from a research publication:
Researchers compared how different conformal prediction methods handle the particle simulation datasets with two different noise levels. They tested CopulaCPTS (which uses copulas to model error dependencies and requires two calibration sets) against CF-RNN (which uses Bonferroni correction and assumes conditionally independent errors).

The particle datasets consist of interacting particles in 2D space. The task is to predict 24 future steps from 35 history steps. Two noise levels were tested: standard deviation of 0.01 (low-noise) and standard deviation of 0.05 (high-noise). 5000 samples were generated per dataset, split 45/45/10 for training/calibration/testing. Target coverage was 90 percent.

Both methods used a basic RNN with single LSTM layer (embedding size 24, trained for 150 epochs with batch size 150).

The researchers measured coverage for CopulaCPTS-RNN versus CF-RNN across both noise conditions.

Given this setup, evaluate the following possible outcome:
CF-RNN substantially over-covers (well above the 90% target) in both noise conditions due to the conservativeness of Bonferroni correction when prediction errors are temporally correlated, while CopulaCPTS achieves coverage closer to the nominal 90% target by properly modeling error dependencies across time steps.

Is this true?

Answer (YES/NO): YES